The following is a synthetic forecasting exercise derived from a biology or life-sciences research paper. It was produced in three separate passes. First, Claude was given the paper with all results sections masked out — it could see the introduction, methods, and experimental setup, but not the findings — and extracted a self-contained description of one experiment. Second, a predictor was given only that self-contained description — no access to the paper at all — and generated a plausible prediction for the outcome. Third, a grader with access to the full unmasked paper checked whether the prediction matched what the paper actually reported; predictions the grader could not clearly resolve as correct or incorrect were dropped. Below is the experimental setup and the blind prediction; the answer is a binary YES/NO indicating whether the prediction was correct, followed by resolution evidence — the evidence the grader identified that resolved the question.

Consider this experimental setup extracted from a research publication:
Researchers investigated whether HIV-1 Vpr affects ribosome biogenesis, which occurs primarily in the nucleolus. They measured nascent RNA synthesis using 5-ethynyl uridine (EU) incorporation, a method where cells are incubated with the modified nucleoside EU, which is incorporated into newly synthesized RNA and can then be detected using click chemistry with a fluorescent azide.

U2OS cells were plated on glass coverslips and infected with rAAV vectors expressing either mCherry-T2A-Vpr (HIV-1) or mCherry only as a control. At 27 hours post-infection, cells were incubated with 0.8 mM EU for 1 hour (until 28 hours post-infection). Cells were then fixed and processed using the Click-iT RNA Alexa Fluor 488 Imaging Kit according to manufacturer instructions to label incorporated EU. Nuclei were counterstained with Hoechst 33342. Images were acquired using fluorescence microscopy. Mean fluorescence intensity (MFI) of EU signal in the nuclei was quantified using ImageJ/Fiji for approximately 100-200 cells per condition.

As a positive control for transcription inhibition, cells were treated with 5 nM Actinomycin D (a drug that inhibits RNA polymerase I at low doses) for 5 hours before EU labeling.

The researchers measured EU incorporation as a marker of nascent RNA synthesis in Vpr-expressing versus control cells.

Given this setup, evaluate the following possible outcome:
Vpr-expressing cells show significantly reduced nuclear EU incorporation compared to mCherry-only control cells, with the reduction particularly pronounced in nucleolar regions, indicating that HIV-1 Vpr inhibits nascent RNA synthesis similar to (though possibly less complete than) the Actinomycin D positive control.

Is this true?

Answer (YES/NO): YES